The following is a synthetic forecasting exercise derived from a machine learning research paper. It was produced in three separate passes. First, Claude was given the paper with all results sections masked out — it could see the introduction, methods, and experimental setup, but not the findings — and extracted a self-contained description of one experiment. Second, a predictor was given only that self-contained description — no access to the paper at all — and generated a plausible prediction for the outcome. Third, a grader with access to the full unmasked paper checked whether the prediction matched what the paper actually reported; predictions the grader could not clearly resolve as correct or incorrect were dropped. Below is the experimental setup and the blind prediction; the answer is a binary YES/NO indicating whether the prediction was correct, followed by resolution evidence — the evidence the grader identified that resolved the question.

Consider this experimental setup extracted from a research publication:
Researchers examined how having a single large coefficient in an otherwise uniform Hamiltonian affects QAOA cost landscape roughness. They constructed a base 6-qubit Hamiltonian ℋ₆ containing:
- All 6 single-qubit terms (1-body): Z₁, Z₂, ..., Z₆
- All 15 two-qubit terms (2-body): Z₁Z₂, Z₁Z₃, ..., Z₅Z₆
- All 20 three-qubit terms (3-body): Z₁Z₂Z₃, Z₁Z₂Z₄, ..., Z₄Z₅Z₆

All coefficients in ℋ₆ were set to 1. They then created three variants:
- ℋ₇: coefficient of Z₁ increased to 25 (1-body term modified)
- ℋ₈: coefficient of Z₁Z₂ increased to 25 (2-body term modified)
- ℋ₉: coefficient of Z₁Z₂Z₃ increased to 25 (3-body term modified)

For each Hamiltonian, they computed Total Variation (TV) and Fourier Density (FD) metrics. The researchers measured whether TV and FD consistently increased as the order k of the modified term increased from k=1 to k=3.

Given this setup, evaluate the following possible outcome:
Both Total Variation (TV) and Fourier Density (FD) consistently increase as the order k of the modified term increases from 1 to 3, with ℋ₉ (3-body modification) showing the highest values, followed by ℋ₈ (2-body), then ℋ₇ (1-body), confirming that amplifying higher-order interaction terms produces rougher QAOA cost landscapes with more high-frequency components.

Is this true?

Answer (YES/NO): NO